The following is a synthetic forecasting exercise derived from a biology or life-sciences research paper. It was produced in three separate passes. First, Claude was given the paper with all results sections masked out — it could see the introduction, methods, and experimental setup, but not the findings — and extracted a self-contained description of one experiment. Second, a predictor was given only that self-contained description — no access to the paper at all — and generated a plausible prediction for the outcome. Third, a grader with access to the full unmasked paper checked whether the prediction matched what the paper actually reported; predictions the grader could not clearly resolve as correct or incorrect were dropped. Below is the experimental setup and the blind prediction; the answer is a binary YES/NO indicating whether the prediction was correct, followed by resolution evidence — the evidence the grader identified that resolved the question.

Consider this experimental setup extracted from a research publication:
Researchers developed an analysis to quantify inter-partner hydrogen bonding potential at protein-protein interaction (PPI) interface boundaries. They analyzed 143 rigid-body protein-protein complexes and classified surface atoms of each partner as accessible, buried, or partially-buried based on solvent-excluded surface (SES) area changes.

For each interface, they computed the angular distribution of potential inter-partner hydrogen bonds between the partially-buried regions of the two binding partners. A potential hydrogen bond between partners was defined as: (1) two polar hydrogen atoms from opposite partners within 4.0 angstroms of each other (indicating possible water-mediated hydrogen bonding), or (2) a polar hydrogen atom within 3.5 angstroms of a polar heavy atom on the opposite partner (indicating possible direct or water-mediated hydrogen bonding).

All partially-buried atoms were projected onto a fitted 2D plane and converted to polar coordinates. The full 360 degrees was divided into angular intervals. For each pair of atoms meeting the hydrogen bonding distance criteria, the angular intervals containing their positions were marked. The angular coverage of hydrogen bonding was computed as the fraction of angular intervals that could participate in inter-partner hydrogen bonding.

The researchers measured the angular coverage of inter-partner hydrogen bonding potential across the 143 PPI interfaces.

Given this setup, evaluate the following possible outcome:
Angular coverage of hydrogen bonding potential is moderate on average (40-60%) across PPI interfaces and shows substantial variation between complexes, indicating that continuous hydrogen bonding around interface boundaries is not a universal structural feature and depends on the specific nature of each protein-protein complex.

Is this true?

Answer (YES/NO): NO